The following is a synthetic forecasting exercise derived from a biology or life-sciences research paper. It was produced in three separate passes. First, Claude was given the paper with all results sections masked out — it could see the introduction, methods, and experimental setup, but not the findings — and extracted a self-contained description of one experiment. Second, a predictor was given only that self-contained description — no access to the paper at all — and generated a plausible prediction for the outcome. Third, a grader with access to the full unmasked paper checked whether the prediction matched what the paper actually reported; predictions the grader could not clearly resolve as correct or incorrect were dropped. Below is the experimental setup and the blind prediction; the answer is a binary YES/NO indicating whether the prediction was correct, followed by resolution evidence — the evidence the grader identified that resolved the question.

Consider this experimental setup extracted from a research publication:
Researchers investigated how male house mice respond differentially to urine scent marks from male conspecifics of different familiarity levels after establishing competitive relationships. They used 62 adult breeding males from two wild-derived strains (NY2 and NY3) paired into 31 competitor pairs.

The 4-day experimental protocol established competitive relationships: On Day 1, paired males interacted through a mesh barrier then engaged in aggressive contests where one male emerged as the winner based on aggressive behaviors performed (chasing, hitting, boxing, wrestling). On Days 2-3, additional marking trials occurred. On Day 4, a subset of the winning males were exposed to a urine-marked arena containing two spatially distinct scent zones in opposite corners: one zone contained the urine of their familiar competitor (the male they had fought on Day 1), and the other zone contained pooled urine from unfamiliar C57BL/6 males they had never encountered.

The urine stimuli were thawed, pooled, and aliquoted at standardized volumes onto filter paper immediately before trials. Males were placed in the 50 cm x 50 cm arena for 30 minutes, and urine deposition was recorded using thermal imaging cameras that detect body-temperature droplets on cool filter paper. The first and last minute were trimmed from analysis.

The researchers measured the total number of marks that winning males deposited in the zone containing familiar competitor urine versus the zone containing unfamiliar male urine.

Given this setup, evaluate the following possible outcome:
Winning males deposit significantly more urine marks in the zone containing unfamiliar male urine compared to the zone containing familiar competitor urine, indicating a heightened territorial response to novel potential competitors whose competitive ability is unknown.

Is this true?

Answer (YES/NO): NO